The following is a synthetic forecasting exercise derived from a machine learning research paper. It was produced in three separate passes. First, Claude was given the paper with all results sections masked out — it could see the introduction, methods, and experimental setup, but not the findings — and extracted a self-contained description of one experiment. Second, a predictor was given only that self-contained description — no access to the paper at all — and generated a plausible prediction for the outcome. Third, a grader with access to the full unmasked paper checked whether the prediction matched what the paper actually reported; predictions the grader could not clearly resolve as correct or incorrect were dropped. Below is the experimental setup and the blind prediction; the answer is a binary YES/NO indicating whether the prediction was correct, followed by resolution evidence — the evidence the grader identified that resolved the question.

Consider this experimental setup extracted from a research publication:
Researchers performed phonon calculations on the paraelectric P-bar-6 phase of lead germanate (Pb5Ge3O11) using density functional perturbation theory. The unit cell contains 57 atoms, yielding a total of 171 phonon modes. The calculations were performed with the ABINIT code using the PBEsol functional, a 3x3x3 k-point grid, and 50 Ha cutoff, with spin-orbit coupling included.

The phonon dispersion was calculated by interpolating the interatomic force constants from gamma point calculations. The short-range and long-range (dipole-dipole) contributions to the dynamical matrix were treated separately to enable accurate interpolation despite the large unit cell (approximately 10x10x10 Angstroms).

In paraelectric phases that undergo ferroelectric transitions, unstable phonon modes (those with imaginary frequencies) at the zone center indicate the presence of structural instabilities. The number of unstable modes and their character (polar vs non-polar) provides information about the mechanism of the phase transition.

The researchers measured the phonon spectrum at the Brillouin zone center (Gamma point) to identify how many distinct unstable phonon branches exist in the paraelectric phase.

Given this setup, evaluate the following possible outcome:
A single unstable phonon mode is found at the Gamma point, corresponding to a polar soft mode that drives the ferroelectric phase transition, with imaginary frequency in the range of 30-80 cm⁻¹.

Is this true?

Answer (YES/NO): YES